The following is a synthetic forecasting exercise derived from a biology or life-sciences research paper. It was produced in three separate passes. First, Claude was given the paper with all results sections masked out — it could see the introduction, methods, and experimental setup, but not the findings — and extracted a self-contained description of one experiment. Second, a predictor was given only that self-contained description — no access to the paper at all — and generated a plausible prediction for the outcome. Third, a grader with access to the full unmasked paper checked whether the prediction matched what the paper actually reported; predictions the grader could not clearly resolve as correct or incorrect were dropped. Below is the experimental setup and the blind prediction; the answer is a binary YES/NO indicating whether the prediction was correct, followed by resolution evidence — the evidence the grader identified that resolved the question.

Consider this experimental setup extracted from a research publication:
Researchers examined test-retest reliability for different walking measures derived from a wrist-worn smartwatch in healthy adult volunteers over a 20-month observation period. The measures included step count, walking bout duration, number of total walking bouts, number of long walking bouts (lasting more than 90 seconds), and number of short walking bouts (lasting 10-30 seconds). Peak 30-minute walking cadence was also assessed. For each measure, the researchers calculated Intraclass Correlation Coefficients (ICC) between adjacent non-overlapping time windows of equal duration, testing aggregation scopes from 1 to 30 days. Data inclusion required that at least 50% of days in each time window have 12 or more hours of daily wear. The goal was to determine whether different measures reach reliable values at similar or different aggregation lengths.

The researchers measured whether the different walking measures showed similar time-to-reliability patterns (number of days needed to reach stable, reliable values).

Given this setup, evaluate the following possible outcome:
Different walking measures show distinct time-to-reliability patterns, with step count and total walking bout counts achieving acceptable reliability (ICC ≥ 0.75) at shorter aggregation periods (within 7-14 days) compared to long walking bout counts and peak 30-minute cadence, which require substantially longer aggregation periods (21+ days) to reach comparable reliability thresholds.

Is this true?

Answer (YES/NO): NO